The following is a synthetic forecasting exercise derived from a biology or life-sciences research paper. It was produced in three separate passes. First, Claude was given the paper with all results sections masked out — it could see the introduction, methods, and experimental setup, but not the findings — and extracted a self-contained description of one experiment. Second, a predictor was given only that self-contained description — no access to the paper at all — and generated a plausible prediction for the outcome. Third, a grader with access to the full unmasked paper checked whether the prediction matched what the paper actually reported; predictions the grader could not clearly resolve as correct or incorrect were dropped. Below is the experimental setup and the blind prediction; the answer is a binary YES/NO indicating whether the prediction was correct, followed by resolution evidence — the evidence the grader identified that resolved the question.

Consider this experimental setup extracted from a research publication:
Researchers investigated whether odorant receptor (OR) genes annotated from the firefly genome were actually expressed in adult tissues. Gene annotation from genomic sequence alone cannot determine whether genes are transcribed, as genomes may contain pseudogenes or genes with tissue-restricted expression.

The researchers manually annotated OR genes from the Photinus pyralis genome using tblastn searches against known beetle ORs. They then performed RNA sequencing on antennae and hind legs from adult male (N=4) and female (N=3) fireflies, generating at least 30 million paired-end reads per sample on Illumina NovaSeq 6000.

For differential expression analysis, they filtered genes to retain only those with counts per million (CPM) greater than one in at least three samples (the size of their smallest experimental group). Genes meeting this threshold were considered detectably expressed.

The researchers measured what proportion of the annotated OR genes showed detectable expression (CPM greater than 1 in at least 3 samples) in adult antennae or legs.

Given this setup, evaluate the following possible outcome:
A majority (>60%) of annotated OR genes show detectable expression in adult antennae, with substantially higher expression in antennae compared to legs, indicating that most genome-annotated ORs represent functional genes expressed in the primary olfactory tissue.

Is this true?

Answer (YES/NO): NO